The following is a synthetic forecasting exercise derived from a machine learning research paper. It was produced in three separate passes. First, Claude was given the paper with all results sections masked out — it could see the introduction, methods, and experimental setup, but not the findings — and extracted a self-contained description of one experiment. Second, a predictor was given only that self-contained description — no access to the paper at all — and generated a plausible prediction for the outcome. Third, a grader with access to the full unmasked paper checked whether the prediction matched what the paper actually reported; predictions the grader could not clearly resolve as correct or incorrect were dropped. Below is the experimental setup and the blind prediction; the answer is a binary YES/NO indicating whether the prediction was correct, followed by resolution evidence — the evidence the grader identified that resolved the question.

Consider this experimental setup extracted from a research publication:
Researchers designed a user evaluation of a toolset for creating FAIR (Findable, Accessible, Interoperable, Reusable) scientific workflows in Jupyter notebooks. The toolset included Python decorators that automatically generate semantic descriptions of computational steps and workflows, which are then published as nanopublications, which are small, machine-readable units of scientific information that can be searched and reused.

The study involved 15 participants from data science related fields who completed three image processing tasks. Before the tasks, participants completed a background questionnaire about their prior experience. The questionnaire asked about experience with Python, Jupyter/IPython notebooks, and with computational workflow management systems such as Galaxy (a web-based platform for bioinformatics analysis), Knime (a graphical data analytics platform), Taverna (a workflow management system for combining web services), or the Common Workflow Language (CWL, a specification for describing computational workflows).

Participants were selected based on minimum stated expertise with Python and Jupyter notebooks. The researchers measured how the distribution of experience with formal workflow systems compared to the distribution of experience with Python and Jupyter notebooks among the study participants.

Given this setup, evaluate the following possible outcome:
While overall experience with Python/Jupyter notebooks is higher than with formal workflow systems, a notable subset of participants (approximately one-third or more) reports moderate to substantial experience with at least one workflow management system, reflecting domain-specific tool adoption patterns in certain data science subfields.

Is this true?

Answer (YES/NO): NO